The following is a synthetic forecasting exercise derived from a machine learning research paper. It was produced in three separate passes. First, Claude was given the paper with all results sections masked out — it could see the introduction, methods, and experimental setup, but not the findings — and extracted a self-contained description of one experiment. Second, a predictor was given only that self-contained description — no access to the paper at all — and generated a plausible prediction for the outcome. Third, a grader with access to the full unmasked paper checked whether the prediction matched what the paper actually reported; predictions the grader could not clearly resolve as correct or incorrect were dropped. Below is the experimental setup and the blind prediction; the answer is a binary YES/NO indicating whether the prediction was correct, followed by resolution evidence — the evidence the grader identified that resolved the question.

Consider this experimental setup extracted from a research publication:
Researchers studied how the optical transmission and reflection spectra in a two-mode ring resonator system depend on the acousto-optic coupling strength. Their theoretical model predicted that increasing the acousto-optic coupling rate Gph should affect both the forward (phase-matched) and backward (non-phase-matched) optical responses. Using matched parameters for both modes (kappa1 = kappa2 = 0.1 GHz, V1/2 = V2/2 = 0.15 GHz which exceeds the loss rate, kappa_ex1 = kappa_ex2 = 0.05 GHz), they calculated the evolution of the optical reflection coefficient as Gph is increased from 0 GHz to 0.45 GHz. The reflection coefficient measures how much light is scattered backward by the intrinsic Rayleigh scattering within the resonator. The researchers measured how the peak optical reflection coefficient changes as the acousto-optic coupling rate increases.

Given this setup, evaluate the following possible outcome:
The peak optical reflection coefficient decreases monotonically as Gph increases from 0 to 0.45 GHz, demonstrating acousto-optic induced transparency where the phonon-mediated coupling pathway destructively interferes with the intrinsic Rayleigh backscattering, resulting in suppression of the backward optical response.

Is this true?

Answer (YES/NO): YES